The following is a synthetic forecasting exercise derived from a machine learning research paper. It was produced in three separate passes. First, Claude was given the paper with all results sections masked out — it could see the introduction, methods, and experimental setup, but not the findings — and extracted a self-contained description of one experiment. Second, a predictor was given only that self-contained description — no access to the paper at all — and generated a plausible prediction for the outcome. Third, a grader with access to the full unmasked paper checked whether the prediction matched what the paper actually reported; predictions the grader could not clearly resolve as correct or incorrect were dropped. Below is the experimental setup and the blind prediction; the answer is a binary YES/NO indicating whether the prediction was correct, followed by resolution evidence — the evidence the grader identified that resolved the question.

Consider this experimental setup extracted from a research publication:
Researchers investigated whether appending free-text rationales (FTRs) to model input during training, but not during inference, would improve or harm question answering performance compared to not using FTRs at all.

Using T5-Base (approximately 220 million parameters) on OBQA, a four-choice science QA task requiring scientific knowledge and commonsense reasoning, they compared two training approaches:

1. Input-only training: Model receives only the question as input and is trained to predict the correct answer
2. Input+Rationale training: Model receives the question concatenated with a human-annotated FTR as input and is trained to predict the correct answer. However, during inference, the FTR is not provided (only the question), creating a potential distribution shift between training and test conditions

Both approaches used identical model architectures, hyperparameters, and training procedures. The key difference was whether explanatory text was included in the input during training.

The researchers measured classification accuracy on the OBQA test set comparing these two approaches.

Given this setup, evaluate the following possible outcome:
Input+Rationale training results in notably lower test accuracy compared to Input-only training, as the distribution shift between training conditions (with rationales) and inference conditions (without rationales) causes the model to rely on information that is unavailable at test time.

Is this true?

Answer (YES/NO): NO